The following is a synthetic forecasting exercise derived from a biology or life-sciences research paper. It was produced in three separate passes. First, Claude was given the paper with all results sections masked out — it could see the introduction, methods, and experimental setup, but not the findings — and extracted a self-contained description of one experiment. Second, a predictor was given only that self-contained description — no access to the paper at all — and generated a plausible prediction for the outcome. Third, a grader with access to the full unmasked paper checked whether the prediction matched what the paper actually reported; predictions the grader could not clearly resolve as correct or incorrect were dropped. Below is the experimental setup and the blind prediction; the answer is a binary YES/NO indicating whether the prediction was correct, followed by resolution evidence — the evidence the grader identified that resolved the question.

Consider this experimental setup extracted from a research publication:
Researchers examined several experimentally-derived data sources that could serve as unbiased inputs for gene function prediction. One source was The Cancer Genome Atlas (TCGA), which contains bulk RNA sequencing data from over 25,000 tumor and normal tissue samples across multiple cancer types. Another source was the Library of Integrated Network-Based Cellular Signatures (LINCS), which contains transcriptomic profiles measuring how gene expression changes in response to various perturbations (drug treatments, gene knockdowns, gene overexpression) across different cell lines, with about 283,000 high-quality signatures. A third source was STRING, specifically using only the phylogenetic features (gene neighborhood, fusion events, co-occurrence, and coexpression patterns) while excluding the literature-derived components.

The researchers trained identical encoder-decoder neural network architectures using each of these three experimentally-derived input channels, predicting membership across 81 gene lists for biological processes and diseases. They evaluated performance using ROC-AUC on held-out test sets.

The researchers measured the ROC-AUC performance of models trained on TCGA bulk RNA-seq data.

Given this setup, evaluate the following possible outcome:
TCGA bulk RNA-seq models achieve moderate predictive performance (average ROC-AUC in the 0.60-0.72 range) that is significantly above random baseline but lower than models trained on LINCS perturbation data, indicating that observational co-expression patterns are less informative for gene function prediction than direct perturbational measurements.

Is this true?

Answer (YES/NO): NO